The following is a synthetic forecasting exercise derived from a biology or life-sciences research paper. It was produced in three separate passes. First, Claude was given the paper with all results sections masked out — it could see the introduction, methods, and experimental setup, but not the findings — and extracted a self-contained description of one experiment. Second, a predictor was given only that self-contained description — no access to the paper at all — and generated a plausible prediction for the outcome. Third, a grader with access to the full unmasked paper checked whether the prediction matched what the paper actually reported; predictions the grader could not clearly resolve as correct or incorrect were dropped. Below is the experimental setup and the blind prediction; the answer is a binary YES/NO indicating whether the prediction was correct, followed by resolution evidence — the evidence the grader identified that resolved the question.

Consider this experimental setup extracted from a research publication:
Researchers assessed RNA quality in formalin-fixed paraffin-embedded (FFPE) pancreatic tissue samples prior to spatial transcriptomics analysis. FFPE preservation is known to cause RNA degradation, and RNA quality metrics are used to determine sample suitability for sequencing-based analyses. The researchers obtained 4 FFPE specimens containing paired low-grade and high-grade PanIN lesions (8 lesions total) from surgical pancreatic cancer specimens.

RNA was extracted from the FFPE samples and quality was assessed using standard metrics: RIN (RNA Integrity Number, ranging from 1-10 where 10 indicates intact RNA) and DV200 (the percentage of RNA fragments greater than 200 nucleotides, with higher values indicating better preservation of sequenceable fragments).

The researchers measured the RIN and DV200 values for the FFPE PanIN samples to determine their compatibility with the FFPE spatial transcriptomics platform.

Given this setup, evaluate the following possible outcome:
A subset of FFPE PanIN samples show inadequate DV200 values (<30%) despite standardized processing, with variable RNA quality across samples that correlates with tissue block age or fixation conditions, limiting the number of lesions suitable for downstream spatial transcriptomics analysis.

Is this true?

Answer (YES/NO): NO